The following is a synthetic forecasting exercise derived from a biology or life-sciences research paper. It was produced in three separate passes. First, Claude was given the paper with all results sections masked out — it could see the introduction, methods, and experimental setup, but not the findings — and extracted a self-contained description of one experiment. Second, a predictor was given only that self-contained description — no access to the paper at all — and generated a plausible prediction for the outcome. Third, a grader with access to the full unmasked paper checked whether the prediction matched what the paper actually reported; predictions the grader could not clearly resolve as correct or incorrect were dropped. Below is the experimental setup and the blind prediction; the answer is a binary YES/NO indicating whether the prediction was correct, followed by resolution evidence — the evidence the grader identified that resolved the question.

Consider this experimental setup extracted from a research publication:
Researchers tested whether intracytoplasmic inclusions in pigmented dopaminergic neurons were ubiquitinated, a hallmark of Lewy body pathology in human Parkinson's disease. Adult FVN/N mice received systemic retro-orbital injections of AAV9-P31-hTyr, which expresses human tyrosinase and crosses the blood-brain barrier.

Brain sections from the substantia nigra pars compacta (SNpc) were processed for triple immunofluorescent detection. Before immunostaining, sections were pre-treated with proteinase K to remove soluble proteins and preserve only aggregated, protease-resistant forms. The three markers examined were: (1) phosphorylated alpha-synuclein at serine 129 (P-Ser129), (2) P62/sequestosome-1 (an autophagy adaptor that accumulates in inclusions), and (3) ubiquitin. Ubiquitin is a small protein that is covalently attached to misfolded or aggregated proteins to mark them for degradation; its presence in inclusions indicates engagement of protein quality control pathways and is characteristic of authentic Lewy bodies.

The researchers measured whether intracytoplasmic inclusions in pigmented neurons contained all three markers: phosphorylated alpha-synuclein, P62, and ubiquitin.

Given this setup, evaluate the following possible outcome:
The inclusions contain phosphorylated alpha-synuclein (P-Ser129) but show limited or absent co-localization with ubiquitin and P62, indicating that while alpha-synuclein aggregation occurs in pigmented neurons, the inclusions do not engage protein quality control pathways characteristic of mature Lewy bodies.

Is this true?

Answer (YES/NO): NO